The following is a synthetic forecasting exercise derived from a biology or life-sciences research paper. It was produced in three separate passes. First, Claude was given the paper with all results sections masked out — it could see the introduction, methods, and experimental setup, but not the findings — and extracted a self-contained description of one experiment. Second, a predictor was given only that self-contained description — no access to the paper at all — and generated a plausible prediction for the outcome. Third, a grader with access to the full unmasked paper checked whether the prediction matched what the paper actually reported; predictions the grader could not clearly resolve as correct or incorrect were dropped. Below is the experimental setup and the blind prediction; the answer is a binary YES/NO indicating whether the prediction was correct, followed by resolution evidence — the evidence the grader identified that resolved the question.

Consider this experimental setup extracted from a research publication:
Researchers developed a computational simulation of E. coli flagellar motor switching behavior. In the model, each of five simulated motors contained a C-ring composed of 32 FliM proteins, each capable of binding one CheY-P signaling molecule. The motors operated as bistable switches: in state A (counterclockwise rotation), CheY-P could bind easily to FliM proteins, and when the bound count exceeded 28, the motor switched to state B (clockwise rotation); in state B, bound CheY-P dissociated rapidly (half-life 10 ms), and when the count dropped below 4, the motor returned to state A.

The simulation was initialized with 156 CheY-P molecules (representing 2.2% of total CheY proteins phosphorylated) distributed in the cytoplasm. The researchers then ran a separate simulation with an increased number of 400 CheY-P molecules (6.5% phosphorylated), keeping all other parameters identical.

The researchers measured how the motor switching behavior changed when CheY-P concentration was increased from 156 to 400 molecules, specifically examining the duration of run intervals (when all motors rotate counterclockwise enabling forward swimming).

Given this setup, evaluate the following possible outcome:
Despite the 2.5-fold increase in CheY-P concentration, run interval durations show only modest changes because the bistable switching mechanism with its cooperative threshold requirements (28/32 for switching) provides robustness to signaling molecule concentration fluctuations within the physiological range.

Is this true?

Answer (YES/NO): NO